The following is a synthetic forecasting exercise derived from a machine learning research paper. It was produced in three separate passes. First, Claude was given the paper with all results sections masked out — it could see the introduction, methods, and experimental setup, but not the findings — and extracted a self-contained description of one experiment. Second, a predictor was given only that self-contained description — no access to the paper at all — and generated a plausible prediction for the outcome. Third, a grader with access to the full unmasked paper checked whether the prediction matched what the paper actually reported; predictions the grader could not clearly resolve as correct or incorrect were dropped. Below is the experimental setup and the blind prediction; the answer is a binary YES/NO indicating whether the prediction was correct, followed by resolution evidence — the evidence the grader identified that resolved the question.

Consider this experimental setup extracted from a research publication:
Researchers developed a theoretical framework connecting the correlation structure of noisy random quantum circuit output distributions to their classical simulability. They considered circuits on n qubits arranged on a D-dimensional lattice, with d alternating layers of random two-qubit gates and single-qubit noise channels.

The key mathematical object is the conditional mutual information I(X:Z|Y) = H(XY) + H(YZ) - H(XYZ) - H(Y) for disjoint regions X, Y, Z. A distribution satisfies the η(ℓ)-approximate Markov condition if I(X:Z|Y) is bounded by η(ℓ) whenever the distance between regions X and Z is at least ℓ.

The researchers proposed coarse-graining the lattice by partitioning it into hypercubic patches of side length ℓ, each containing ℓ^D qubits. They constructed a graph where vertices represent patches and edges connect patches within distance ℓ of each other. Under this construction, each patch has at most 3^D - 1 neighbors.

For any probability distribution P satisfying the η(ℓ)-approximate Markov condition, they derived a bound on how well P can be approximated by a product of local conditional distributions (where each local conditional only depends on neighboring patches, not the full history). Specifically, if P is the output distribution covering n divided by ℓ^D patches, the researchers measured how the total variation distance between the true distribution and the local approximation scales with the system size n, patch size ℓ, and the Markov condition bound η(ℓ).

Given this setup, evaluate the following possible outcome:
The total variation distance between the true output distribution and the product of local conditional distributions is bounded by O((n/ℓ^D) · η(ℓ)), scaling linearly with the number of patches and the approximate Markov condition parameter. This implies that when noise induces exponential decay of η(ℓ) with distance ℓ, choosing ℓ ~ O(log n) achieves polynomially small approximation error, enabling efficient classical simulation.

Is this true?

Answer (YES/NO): NO